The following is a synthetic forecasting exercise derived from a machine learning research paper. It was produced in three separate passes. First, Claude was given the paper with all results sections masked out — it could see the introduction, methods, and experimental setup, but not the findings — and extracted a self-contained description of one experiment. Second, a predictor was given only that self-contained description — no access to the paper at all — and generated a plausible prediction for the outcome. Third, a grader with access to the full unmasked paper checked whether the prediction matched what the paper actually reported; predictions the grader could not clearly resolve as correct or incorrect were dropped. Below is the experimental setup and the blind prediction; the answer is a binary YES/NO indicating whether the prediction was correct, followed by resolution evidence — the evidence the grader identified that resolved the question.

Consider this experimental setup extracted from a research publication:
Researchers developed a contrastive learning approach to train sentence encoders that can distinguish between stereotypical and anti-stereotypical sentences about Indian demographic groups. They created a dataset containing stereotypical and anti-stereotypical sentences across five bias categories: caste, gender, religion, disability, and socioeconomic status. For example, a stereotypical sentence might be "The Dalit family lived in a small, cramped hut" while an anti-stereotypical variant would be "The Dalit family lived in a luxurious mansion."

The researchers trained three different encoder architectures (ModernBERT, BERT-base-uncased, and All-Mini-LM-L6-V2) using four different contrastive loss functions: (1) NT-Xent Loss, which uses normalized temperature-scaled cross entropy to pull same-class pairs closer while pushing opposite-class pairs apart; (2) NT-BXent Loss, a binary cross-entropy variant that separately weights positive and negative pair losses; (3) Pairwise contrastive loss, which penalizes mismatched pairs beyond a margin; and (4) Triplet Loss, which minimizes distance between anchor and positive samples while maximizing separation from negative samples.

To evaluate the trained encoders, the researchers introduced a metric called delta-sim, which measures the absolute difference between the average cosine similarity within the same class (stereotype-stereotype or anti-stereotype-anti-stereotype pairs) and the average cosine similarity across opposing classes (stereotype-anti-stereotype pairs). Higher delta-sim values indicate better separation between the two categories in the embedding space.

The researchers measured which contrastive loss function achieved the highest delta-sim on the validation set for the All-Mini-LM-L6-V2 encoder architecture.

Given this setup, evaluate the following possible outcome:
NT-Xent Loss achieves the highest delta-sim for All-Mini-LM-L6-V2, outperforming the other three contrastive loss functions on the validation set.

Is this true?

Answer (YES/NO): NO